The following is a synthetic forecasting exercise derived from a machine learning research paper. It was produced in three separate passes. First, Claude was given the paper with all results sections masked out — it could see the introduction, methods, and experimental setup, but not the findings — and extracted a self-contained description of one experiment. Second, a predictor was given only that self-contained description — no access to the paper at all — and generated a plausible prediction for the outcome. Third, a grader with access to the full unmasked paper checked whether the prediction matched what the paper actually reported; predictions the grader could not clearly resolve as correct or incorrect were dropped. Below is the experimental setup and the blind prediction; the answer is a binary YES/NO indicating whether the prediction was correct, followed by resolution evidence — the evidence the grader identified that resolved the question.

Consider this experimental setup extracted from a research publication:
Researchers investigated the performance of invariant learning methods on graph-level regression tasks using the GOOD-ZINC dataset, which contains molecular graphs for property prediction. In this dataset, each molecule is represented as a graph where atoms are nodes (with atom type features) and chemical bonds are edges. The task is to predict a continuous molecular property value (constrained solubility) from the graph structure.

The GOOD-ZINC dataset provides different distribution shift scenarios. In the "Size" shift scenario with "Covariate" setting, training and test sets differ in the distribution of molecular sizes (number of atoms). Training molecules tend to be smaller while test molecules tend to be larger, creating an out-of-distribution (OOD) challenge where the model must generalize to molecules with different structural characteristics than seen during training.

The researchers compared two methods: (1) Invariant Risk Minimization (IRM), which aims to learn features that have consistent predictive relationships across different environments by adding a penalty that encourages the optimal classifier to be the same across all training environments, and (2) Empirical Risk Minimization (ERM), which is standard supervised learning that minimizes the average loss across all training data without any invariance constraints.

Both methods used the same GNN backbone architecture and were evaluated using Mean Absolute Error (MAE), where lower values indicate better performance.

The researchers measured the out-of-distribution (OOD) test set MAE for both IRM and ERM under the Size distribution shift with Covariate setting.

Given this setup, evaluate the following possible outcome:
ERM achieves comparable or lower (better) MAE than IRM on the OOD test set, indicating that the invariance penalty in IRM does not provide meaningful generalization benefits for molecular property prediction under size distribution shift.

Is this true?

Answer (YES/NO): YES